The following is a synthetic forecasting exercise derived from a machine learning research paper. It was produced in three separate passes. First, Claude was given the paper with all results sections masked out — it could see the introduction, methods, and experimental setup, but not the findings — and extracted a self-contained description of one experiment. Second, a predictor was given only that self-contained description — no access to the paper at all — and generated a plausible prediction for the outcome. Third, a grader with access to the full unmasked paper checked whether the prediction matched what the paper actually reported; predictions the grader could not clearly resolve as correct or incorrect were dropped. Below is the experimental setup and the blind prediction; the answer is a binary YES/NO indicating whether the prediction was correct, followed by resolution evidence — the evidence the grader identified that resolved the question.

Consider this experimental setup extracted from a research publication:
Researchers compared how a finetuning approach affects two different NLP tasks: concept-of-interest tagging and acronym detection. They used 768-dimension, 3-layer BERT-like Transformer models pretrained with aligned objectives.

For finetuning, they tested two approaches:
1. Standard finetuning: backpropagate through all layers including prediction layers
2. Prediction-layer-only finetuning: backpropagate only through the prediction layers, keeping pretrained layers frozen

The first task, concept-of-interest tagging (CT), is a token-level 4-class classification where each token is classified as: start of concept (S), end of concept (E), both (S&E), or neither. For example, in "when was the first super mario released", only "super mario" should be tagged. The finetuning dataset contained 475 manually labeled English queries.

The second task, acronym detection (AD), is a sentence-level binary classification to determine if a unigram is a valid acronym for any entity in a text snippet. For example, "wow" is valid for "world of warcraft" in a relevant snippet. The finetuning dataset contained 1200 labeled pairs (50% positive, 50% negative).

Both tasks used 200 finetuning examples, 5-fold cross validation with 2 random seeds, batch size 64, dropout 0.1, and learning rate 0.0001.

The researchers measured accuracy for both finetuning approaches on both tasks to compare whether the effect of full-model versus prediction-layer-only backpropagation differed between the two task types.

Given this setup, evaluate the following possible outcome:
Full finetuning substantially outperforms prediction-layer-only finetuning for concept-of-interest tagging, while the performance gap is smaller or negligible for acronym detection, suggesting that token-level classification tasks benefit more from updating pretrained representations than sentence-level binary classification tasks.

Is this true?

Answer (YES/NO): NO